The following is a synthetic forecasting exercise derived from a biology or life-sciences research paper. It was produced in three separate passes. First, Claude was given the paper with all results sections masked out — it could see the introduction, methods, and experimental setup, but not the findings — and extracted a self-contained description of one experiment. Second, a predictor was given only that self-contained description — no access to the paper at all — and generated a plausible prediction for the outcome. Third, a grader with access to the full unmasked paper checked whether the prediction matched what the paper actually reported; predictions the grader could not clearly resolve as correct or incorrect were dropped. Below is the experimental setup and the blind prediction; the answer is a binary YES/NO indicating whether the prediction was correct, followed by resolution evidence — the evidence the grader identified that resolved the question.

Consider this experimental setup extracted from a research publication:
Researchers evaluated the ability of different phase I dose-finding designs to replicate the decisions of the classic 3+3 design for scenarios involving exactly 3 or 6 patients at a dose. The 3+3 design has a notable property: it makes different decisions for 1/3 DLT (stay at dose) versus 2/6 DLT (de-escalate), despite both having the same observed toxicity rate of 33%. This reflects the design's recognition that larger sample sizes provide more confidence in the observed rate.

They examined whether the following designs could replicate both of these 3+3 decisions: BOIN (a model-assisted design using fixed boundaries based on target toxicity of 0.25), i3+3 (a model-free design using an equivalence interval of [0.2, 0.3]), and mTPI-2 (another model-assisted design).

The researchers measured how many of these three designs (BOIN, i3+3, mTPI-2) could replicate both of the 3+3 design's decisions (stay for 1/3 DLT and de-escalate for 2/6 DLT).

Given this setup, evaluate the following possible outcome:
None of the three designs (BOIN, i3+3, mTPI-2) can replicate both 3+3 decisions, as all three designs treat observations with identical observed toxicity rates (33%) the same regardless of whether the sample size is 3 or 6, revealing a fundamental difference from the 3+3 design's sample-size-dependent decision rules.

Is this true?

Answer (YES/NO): NO